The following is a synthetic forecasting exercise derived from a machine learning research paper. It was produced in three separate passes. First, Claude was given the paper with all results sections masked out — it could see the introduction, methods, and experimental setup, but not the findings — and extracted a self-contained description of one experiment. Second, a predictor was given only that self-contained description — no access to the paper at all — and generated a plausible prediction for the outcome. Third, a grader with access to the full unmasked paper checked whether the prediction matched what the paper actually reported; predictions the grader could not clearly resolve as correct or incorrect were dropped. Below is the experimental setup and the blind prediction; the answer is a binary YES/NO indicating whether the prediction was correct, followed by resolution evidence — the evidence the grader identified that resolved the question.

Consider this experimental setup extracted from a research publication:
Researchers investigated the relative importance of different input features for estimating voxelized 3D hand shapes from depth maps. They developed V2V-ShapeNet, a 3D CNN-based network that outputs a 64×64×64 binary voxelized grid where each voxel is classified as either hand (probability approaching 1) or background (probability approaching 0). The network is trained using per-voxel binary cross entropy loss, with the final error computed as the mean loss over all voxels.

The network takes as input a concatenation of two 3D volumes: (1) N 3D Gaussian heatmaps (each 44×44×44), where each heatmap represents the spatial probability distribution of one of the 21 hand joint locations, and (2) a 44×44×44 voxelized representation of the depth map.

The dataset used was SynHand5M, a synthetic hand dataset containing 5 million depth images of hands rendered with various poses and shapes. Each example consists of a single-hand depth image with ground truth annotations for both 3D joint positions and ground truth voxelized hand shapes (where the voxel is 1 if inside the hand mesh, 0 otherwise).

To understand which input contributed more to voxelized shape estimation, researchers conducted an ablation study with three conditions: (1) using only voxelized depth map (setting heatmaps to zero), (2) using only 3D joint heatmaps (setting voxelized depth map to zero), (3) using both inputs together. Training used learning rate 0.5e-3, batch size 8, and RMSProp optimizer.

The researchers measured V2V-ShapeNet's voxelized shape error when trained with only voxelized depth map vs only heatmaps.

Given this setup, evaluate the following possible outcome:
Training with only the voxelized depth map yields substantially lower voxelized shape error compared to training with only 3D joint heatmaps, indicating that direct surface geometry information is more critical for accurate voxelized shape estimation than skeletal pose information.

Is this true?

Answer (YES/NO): YES